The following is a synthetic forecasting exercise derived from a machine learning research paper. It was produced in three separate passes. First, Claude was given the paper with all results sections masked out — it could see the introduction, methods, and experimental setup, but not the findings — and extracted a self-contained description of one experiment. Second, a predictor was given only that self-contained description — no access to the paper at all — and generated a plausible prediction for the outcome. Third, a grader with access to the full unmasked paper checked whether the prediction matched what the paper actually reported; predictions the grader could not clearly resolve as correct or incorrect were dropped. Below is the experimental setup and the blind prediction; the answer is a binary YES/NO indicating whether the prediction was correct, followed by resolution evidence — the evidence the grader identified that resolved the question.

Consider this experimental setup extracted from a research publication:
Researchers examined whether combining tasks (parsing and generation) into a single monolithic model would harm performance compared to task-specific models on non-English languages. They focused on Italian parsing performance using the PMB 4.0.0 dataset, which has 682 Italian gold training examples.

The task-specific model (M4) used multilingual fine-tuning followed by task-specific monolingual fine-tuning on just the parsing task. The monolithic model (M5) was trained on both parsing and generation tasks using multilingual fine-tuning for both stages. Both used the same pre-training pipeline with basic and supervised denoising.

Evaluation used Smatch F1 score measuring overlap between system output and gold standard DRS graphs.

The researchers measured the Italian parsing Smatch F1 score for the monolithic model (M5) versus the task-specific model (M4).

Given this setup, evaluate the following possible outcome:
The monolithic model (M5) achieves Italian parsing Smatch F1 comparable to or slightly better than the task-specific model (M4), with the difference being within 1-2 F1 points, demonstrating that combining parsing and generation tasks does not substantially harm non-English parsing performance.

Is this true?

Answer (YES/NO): YES